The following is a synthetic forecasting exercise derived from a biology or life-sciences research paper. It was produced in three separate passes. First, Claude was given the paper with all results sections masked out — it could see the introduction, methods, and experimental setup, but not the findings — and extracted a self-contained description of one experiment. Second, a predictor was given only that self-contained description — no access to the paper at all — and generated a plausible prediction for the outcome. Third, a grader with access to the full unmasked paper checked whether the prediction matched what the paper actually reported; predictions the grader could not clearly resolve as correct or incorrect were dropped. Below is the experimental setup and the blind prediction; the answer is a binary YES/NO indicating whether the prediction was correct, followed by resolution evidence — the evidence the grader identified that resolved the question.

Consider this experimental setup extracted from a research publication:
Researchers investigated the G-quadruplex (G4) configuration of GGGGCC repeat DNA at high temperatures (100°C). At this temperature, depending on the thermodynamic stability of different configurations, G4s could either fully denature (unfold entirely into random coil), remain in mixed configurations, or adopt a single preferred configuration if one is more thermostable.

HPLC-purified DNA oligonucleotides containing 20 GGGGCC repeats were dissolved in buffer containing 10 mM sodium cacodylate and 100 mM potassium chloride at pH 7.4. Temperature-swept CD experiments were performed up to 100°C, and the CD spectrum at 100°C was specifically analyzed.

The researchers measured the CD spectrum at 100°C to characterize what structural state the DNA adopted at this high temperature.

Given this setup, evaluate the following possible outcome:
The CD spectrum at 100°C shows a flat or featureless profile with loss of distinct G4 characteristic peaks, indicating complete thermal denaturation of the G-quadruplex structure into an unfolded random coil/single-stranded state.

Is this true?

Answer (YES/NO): NO